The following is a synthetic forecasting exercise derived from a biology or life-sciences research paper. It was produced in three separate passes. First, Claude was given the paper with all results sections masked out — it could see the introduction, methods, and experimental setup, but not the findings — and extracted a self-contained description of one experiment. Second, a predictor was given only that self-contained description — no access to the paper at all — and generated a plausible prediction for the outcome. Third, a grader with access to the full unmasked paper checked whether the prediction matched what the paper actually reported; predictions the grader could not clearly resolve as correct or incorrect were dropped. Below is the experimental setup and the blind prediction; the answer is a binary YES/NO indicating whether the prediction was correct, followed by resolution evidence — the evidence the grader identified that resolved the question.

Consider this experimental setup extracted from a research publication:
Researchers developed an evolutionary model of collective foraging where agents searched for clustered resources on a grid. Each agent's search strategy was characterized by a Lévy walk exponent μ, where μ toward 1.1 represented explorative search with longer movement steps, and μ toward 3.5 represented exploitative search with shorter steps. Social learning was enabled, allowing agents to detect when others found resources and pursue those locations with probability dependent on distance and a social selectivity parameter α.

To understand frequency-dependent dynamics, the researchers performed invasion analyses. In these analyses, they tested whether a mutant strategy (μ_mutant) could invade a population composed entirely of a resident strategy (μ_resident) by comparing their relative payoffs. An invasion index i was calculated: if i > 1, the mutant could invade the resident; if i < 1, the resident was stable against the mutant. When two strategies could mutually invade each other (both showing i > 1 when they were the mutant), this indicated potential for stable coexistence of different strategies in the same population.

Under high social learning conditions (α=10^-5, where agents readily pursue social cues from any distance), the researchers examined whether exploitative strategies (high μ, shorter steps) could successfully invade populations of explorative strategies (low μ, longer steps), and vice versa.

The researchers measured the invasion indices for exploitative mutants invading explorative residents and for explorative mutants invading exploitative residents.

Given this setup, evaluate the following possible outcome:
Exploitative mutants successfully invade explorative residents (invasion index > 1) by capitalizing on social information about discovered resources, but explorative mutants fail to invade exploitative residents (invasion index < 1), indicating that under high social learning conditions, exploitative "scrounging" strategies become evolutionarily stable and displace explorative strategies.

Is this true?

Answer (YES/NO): NO